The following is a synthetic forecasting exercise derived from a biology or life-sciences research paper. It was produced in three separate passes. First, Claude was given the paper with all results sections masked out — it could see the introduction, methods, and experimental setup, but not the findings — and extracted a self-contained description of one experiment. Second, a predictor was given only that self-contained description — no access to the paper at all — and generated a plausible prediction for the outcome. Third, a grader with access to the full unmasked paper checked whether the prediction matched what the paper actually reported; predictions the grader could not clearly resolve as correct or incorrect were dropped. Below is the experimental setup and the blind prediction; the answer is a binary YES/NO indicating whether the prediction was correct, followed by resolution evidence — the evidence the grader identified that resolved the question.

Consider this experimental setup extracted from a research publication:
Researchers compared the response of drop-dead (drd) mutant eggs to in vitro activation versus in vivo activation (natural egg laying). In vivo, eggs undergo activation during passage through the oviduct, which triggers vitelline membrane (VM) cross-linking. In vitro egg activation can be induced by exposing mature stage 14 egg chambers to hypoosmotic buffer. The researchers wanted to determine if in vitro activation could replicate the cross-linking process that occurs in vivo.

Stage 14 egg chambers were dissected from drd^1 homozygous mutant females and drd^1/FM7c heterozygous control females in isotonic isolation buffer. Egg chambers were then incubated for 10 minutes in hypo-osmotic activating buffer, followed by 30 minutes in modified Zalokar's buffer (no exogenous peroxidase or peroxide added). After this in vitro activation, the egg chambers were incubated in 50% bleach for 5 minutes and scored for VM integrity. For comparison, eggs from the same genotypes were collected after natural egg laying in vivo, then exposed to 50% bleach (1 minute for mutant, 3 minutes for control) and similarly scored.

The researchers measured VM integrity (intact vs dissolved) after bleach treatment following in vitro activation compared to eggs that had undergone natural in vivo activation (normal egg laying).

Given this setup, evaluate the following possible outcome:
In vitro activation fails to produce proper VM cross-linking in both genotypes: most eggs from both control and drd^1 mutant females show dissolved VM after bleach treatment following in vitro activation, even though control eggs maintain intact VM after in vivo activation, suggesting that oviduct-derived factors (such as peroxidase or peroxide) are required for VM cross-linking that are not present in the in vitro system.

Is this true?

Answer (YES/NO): NO